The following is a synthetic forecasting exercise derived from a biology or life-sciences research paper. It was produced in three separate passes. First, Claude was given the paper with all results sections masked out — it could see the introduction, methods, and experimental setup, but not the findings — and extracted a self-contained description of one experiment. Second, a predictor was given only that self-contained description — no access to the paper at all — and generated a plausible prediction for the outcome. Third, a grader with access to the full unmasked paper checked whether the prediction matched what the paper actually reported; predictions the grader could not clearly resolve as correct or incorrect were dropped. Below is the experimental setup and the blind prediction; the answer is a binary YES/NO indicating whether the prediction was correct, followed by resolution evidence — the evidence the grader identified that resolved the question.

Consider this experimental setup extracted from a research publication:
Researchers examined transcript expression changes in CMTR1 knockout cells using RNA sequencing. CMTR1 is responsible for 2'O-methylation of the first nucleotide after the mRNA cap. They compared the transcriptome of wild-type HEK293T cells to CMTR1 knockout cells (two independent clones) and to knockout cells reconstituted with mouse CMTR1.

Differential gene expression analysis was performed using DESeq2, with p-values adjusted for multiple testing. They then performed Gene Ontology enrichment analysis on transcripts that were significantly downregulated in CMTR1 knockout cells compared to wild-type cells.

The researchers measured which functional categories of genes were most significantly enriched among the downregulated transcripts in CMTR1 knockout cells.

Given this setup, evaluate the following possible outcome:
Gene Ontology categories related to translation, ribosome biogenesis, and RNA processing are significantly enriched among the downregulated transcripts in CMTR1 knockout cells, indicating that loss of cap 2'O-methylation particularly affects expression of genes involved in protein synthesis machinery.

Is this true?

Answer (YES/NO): NO